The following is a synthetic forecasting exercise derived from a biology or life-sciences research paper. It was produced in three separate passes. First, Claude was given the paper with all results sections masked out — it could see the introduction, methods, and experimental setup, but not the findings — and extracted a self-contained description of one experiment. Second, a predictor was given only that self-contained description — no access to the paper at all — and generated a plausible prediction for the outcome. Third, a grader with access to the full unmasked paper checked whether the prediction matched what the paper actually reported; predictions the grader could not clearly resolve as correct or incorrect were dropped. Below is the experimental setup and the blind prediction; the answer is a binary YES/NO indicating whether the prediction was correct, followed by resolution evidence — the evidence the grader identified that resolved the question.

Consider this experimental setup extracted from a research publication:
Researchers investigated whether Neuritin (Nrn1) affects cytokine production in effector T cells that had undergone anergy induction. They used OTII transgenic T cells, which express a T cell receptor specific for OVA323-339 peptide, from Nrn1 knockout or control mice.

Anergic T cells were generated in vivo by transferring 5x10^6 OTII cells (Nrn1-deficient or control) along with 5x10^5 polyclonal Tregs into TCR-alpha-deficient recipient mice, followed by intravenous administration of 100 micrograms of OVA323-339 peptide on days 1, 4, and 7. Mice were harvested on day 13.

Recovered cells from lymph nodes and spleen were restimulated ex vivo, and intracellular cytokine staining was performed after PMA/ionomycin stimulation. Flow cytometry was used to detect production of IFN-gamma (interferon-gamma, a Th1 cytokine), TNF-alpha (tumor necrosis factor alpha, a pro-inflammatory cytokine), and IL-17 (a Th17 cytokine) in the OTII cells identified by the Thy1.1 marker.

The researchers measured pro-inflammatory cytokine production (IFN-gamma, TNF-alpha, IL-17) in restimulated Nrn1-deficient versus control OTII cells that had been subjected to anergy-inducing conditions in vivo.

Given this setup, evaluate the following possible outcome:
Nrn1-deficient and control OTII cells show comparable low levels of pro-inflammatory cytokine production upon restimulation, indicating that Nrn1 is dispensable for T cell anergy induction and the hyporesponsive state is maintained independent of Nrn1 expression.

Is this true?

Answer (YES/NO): NO